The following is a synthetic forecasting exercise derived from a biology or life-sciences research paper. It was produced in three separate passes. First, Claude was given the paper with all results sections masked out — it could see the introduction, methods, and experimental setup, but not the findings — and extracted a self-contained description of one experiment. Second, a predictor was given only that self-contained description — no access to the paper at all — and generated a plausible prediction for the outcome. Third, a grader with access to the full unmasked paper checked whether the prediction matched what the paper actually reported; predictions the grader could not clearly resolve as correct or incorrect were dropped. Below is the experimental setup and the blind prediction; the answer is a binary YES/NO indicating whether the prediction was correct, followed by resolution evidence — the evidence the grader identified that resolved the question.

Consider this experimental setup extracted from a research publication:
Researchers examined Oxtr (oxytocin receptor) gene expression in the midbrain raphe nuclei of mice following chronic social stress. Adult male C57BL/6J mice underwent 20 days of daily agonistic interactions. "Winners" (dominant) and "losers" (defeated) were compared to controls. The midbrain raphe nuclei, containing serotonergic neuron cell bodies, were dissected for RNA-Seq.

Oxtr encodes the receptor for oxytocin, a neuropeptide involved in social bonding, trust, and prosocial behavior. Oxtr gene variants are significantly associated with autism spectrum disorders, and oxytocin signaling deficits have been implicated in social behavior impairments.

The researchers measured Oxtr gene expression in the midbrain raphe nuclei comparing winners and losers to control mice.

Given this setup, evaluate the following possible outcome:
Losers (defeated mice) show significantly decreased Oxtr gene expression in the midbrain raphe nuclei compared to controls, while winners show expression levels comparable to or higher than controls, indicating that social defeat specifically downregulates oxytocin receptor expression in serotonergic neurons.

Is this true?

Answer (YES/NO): NO